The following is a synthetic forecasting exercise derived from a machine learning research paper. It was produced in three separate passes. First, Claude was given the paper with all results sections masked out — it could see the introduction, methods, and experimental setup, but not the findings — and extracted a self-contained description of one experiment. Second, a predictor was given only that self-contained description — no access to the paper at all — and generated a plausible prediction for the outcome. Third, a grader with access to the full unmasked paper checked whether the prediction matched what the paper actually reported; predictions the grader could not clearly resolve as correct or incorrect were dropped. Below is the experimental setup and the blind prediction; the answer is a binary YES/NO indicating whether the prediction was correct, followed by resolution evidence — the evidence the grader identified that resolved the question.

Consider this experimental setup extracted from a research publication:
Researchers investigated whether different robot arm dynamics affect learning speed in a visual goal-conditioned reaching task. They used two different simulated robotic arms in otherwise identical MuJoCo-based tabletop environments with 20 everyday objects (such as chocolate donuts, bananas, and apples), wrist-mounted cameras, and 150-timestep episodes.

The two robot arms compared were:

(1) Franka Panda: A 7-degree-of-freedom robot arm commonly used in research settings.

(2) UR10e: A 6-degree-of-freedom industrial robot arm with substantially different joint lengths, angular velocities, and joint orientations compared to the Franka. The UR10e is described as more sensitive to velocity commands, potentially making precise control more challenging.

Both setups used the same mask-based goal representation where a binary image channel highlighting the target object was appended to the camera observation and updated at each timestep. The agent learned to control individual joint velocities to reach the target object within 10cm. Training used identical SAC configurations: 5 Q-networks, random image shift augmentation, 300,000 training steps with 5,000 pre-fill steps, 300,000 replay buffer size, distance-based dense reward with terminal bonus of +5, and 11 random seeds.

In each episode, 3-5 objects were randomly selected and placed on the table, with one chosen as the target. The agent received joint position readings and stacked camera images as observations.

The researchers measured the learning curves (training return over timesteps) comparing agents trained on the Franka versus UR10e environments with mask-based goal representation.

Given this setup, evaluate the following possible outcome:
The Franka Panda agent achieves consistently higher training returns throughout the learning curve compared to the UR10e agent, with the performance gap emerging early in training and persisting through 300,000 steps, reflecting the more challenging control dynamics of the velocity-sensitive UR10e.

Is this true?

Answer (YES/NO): NO